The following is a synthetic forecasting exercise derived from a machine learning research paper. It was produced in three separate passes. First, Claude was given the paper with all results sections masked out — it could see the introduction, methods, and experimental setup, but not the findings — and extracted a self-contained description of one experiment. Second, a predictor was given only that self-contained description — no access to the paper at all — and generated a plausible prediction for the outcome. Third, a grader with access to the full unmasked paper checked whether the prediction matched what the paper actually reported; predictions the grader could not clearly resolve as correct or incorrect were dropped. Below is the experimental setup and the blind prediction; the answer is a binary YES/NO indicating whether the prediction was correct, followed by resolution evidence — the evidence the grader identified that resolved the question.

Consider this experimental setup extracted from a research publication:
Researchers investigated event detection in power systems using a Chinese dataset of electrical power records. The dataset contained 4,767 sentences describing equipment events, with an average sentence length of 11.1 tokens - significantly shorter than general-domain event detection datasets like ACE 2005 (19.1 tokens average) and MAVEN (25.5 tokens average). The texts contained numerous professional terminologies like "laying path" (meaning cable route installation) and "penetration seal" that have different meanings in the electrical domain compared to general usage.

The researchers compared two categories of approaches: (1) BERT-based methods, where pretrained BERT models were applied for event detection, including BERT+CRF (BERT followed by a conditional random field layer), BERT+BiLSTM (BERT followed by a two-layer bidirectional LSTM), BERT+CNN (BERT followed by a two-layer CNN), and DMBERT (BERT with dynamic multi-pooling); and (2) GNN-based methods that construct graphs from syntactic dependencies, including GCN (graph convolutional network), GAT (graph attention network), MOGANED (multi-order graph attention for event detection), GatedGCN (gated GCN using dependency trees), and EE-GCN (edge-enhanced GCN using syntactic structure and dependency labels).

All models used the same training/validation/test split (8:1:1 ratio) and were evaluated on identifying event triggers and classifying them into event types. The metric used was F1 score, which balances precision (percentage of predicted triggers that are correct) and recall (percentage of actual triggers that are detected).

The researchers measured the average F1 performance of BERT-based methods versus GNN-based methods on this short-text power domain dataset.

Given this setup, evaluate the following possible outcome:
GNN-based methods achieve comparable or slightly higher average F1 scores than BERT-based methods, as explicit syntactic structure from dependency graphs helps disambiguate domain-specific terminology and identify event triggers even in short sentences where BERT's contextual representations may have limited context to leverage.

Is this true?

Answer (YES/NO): NO